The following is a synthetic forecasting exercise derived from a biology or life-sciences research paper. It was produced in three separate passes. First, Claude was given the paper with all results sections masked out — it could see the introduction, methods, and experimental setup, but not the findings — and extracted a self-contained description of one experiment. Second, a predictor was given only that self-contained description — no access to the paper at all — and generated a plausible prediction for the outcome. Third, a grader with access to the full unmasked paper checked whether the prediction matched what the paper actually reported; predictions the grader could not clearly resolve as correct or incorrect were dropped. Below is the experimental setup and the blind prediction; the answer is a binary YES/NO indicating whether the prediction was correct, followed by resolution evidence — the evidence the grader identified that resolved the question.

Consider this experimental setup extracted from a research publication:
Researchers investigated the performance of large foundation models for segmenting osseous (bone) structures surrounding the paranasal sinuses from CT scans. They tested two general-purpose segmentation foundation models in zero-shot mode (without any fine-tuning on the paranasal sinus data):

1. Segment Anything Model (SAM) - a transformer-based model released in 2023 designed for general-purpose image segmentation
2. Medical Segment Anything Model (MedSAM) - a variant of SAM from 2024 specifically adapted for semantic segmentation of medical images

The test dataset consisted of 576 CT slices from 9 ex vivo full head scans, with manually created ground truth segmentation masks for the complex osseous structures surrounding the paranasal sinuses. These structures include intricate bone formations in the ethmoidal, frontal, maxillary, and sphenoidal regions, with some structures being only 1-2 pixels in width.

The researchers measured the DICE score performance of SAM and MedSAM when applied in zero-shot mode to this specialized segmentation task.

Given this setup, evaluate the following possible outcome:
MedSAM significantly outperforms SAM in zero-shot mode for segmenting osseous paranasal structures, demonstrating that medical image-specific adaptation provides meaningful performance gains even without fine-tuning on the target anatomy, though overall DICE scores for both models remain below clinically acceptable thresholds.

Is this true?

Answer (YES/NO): NO